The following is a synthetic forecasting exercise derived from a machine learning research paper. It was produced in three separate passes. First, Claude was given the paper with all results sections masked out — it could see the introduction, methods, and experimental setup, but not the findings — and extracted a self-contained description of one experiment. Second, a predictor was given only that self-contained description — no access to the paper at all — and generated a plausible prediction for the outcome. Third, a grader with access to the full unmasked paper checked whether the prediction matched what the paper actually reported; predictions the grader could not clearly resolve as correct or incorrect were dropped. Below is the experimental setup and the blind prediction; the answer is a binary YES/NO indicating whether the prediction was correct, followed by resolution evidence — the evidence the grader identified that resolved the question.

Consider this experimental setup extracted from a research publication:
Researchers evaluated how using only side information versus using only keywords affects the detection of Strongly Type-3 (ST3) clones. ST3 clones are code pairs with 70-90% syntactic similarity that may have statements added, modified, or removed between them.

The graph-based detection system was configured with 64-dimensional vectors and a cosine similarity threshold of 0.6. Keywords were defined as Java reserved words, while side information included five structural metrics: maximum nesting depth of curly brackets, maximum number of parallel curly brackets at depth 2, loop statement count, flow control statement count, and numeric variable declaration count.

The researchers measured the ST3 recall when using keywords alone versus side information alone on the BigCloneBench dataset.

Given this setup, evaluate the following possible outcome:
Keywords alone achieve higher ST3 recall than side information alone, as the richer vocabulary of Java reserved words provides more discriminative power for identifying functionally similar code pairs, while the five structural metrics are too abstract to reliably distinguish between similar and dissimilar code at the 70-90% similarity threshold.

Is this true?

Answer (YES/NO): NO